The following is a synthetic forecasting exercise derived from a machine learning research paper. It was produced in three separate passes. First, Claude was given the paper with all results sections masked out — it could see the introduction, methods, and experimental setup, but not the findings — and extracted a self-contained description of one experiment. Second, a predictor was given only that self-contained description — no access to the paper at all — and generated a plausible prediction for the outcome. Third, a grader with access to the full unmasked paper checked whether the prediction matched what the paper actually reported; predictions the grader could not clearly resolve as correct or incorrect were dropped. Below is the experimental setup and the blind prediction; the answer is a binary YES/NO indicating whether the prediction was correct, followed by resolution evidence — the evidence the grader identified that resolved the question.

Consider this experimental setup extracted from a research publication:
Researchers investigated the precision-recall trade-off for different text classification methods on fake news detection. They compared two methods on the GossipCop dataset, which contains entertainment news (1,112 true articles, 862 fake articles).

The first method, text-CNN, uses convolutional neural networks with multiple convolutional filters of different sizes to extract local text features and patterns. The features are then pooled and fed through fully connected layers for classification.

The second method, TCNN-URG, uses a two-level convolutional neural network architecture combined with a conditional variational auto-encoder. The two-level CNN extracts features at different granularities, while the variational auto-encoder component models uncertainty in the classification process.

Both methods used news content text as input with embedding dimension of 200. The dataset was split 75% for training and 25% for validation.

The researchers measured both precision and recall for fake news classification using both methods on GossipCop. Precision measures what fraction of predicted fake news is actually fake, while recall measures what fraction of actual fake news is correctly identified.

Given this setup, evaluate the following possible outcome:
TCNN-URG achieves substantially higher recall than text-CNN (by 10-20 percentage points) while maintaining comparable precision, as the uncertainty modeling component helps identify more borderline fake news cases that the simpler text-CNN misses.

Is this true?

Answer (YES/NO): NO